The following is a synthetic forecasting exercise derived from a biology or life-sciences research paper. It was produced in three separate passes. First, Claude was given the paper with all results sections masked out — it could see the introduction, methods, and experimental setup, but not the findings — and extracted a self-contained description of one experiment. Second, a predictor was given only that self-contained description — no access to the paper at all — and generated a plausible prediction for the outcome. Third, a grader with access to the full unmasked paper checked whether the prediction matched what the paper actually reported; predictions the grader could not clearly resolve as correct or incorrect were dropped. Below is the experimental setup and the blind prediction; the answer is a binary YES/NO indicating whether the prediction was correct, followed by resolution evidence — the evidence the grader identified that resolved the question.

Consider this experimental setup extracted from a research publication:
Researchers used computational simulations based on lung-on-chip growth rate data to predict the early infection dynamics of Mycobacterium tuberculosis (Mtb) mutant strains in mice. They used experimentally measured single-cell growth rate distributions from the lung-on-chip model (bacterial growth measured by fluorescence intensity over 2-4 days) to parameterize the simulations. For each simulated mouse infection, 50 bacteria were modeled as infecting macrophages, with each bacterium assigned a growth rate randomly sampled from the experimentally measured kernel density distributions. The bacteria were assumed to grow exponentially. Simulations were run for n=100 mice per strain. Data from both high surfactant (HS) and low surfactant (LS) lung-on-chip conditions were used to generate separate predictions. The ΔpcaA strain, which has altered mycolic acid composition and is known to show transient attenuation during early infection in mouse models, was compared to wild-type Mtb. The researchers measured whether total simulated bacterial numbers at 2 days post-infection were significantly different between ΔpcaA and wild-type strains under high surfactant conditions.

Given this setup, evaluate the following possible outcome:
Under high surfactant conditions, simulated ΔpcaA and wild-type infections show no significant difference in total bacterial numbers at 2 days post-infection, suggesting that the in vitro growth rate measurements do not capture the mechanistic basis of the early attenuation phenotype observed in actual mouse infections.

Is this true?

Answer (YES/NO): NO